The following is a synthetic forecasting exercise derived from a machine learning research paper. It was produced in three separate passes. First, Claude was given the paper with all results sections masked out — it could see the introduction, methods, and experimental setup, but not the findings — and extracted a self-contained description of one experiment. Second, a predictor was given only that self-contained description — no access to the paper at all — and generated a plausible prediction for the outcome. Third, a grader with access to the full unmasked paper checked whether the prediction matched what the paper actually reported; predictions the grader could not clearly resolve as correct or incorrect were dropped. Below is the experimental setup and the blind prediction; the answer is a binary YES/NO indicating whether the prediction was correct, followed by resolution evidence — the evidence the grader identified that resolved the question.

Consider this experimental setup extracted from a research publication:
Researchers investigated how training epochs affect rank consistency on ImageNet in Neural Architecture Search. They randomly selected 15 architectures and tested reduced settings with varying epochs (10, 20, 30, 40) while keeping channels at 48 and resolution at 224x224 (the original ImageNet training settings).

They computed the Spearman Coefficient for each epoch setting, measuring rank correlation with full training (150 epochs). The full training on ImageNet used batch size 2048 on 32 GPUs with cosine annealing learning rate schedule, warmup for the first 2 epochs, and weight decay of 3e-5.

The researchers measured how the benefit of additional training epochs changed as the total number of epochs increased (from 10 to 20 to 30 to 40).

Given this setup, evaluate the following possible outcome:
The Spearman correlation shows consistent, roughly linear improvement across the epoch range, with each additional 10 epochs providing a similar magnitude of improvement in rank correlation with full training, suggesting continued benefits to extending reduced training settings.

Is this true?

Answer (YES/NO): NO